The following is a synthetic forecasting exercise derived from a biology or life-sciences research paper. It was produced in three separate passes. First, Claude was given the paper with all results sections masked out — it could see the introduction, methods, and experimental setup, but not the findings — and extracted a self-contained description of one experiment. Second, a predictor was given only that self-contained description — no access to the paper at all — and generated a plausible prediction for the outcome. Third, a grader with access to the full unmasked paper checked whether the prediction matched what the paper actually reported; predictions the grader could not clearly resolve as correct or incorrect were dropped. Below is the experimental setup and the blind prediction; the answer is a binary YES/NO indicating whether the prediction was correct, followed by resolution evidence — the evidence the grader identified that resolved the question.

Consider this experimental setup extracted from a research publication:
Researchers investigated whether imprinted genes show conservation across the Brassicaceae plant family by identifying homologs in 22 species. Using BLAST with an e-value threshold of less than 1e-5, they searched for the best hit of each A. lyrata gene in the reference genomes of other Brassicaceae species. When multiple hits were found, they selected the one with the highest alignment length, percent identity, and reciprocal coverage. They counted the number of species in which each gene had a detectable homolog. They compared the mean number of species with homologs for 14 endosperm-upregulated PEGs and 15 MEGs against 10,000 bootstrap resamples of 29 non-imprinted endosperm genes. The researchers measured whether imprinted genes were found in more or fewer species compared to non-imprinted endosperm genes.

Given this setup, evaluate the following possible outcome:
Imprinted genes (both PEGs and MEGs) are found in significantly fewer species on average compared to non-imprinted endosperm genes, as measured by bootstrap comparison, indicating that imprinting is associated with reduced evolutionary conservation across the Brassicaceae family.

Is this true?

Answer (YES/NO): YES